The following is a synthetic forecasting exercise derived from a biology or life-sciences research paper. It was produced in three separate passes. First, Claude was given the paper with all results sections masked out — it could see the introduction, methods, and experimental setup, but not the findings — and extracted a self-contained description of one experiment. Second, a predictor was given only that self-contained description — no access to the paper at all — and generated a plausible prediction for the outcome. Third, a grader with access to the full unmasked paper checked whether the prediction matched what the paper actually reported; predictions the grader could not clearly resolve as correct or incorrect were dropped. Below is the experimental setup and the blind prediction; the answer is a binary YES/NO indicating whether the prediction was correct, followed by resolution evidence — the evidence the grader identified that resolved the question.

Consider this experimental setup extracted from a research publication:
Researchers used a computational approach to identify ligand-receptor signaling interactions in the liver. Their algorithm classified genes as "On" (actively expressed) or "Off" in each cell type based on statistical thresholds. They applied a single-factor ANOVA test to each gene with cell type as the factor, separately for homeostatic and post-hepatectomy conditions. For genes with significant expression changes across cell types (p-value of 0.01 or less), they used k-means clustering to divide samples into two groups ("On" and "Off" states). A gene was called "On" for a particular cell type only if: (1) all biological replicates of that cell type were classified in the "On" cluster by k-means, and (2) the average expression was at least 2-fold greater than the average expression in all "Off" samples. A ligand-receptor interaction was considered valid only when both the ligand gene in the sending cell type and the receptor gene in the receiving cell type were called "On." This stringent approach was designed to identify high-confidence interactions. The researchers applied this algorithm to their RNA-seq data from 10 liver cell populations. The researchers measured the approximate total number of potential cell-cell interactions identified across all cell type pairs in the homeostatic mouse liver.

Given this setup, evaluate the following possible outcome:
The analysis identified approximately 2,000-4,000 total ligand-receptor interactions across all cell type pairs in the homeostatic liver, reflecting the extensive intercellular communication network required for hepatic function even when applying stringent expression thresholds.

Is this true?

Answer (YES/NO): NO